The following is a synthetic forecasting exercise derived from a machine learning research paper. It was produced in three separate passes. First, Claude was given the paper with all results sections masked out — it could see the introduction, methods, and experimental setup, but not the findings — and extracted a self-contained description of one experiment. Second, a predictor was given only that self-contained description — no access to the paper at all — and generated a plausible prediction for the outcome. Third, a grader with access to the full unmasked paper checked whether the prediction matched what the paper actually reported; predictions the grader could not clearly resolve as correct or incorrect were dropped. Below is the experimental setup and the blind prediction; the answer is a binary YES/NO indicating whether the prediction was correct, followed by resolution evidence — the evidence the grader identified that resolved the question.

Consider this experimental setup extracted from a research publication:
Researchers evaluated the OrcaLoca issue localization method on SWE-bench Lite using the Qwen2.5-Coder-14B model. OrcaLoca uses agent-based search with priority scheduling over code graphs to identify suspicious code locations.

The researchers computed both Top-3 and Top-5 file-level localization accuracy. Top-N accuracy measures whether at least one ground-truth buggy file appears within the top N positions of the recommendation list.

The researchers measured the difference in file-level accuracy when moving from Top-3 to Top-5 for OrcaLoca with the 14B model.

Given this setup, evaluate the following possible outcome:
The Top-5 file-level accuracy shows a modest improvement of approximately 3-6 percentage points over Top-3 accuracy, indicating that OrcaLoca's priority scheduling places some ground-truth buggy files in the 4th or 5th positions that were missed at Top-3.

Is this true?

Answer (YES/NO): NO